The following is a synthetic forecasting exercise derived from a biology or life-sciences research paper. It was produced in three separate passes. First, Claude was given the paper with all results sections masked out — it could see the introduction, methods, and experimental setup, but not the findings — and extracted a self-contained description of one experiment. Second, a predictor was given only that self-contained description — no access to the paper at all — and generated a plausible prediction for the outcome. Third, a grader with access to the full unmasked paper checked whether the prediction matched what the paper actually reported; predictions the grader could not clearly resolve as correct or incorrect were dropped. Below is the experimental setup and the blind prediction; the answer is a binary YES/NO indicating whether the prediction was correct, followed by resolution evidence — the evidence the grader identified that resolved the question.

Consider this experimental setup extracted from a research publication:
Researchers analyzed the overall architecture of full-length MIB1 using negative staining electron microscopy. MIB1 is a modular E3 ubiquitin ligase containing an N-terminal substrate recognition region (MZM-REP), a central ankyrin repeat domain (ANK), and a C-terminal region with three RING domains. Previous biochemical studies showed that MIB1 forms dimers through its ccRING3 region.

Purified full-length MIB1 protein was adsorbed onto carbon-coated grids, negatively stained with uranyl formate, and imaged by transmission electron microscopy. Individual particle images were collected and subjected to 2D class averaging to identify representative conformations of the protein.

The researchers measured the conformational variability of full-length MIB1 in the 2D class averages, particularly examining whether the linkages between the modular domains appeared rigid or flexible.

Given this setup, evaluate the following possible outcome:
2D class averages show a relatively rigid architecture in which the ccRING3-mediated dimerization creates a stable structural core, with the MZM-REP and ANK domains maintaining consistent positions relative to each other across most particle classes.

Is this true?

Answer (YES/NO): NO